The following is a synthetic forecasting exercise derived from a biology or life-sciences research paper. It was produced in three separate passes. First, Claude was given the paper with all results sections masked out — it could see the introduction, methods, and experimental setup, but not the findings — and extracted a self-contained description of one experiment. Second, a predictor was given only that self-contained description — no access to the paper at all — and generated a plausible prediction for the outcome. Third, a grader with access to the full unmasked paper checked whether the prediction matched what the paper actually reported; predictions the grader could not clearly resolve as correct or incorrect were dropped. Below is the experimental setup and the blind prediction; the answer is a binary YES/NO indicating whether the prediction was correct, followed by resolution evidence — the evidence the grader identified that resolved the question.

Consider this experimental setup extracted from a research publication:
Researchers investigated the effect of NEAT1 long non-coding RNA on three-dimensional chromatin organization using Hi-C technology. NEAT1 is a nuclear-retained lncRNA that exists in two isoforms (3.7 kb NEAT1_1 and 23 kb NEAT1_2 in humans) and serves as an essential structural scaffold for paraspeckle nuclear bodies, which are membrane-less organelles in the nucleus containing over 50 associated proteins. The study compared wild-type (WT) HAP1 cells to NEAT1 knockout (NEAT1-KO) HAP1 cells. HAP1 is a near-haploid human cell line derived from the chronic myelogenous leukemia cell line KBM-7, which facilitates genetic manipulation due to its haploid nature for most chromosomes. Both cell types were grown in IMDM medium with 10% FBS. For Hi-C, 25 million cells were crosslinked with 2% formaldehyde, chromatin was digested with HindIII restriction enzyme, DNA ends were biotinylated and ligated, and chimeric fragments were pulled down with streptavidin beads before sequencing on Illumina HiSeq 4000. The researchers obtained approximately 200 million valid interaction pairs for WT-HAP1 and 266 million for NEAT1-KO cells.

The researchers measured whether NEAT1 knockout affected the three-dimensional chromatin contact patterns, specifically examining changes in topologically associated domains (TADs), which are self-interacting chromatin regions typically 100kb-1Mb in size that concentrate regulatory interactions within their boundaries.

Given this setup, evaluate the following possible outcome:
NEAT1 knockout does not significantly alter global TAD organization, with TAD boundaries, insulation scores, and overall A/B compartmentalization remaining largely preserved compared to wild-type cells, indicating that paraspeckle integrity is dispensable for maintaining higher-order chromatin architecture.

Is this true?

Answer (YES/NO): NO